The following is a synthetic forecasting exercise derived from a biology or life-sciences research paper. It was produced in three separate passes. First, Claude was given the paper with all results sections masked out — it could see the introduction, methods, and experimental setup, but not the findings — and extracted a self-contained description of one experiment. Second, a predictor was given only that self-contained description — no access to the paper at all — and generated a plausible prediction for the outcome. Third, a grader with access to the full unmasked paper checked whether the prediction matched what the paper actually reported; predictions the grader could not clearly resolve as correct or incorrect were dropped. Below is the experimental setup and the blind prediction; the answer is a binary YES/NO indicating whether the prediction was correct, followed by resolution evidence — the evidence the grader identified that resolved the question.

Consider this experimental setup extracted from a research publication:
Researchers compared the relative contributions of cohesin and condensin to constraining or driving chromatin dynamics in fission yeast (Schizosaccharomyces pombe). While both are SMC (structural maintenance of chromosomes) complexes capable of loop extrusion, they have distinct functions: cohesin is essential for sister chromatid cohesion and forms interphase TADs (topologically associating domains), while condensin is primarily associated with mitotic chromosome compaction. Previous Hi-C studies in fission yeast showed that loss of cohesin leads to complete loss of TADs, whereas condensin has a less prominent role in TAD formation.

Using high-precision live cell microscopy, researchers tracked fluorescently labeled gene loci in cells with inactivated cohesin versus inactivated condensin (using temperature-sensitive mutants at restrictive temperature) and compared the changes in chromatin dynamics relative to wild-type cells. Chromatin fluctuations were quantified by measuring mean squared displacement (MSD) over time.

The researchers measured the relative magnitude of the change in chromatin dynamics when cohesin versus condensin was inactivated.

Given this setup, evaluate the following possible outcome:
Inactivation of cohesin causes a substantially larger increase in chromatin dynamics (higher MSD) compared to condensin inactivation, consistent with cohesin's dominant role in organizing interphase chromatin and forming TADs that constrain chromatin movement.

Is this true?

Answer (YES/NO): YES